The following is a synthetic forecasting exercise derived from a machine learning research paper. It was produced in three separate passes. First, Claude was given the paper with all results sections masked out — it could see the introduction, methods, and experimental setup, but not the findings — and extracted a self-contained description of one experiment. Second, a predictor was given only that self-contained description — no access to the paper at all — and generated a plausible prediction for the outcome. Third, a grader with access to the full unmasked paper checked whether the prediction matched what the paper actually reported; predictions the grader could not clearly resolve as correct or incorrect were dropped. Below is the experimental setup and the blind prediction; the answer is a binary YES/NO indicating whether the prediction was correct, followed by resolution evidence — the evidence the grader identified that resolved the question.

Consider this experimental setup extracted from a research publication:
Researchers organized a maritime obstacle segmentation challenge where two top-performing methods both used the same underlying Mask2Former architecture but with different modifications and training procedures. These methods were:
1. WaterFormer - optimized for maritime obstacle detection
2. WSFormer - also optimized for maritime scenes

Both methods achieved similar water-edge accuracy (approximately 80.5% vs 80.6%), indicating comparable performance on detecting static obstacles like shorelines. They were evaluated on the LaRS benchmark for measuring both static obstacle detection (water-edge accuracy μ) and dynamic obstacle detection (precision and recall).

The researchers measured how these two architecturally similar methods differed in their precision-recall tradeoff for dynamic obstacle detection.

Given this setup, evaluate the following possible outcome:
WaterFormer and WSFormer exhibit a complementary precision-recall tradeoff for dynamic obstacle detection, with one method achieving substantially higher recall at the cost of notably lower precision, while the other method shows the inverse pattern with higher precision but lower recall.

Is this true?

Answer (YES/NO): NO